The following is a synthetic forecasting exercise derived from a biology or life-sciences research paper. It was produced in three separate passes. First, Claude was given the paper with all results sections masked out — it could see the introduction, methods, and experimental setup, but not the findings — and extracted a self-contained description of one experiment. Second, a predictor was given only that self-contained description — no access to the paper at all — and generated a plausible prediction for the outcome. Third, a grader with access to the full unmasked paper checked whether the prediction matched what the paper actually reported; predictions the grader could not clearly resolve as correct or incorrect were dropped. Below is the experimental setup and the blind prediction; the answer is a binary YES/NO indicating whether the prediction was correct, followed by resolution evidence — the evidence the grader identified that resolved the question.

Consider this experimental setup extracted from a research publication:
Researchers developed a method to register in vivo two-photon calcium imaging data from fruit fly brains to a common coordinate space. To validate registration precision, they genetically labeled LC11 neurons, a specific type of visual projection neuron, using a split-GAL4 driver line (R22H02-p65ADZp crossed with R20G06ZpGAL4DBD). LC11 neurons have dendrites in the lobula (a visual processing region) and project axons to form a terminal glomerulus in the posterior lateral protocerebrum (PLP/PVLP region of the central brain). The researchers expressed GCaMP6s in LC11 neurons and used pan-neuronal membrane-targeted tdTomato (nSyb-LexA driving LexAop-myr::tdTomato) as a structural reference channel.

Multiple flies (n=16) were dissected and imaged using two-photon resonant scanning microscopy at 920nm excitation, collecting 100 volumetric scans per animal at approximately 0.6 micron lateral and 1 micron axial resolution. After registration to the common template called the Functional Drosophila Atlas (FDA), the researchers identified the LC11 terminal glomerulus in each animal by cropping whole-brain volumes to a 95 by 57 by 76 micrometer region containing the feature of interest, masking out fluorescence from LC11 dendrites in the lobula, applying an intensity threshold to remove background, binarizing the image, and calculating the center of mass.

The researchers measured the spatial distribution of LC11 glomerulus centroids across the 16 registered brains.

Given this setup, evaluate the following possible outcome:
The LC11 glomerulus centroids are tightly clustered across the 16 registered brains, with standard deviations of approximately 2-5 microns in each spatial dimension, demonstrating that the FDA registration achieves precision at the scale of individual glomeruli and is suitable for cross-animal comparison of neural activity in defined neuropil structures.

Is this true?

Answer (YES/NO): NO